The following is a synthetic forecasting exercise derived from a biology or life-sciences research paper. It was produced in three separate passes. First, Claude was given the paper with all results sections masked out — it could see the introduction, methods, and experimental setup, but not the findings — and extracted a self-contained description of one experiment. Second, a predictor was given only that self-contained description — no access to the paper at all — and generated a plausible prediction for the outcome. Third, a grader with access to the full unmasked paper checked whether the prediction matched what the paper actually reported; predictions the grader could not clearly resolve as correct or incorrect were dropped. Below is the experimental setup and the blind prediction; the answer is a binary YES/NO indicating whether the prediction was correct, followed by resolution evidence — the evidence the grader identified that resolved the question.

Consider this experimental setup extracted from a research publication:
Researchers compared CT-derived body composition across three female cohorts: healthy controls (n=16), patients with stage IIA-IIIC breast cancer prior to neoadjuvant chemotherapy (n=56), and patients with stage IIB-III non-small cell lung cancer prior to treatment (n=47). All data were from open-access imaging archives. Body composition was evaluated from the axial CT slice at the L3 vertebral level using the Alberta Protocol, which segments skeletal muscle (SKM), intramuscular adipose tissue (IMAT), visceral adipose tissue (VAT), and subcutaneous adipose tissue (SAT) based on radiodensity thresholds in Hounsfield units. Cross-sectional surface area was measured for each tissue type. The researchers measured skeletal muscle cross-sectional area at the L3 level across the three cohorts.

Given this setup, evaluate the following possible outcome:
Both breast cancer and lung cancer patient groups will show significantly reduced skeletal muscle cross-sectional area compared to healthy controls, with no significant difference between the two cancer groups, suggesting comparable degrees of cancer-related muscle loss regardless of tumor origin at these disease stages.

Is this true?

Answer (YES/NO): NO